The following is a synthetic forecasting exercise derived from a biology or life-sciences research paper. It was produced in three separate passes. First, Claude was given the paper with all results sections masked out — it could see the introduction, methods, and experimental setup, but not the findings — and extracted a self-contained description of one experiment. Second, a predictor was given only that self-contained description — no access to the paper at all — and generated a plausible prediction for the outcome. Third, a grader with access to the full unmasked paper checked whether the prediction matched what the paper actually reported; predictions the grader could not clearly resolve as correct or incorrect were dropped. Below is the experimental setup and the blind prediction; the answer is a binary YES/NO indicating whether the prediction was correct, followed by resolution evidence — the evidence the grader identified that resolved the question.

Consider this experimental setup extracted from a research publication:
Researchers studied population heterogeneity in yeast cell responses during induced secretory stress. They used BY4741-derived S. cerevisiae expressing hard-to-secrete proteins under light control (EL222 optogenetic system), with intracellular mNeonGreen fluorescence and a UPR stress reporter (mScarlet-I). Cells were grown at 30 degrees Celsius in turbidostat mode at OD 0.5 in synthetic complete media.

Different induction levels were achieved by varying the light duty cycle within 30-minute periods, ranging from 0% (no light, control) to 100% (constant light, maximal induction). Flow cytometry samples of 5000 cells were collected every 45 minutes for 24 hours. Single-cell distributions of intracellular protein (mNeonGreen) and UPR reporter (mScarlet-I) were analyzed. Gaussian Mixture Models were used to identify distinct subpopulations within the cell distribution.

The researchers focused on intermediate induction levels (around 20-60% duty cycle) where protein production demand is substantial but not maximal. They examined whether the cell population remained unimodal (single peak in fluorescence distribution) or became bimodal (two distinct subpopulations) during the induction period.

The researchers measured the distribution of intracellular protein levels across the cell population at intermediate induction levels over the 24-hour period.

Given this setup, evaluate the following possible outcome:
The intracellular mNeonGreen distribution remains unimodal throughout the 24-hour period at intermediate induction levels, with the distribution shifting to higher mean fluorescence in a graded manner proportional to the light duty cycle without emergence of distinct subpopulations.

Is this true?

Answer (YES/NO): NO